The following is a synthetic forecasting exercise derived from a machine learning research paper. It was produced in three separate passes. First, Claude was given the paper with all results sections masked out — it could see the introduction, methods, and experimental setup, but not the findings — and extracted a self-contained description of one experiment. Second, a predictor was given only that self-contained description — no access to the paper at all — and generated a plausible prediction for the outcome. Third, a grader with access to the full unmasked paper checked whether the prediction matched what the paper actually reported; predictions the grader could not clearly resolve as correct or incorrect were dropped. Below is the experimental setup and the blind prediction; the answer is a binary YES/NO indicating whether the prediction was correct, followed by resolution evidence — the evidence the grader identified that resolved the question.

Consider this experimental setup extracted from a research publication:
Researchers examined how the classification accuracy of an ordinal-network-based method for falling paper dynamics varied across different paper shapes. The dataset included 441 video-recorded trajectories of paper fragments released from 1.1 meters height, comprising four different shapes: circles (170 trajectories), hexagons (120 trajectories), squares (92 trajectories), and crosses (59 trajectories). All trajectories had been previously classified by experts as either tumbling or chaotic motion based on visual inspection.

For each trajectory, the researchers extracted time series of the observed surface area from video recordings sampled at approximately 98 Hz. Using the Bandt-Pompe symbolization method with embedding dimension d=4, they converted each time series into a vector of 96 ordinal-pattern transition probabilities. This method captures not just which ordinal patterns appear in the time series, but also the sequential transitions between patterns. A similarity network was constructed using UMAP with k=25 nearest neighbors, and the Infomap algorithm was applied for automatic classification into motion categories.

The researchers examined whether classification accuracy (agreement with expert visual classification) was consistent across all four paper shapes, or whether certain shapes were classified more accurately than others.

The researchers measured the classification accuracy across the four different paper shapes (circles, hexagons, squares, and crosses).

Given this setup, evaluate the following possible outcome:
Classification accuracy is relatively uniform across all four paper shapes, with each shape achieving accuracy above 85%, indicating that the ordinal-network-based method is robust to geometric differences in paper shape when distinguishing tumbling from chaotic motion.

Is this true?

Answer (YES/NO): NO